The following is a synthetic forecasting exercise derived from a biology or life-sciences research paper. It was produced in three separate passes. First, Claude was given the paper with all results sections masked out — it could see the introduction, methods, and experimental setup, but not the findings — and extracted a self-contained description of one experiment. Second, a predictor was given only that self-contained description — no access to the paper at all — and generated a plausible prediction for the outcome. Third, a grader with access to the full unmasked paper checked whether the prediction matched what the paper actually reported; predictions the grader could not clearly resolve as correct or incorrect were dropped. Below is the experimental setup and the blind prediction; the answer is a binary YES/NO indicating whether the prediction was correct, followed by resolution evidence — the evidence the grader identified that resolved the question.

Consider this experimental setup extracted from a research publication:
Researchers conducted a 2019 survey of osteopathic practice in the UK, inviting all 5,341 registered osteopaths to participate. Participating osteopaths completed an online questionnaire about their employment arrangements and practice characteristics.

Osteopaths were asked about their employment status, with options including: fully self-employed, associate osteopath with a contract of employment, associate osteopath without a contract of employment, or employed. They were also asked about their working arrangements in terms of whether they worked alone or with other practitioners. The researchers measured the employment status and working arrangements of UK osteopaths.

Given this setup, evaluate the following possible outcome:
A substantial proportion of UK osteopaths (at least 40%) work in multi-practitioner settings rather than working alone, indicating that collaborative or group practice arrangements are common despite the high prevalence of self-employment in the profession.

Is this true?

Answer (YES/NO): NO